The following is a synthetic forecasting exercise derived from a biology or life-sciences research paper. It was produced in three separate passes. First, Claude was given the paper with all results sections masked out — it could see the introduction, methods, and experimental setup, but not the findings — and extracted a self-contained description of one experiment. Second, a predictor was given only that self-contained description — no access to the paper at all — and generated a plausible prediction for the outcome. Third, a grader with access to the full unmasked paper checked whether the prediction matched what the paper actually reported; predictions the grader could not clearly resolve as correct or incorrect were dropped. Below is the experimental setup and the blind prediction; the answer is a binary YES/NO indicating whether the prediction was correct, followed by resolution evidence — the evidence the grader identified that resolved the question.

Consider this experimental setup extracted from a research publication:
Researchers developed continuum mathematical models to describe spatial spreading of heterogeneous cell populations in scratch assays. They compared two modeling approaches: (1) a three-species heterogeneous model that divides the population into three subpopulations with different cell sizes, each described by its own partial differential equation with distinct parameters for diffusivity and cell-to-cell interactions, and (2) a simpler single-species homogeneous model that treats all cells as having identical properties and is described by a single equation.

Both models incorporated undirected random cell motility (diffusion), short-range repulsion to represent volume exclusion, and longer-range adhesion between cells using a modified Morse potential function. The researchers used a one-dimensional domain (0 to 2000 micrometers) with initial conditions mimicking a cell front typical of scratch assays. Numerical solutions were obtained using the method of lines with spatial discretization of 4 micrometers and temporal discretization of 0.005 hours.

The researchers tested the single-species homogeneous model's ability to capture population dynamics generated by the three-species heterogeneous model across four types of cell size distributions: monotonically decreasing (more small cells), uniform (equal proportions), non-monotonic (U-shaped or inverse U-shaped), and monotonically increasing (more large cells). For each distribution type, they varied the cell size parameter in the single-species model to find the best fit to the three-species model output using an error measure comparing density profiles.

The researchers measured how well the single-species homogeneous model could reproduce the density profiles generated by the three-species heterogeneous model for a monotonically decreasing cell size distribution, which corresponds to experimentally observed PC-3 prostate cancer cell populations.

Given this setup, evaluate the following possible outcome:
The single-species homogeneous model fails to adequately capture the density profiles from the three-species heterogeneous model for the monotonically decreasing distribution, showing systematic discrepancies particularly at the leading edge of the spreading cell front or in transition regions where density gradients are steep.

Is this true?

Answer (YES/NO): NO